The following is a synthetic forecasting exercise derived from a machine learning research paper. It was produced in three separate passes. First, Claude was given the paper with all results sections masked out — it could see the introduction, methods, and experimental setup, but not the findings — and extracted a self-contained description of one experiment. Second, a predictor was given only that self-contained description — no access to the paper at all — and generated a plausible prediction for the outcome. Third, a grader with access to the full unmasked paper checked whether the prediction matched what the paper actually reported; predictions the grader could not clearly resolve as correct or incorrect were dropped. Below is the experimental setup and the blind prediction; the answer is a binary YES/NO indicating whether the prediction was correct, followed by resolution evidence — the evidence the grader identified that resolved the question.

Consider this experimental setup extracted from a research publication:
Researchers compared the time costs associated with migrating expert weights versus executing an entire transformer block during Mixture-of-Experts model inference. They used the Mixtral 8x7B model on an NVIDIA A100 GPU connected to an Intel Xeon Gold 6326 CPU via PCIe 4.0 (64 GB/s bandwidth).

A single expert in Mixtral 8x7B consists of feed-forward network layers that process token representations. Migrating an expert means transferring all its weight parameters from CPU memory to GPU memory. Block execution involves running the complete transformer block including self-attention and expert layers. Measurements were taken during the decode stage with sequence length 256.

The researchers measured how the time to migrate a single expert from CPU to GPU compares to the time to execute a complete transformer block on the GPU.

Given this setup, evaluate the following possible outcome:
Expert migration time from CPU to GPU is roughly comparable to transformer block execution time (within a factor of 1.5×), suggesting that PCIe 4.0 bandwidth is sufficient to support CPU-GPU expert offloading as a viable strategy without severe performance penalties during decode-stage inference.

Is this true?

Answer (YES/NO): NO